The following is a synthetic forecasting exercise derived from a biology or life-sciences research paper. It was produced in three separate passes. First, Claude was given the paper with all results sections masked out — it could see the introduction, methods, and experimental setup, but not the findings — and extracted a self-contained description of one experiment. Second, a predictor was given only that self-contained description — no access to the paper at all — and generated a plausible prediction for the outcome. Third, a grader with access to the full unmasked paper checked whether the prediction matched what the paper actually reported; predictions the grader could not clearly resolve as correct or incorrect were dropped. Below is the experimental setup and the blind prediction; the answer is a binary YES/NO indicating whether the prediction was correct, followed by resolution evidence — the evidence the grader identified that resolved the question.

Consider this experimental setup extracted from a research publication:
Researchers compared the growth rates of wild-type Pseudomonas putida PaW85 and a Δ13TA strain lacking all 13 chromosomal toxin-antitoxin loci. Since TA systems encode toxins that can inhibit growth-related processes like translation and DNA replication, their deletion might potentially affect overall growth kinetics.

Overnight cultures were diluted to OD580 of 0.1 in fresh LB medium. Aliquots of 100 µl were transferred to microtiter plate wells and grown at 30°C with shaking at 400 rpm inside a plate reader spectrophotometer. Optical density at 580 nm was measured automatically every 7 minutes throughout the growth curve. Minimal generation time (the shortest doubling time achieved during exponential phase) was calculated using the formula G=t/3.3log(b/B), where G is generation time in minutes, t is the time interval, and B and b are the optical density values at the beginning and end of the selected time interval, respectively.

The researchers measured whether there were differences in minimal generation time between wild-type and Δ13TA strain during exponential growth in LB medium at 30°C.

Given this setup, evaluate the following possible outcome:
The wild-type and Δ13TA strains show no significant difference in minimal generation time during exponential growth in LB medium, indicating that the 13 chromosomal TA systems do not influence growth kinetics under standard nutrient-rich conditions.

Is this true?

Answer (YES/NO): YES